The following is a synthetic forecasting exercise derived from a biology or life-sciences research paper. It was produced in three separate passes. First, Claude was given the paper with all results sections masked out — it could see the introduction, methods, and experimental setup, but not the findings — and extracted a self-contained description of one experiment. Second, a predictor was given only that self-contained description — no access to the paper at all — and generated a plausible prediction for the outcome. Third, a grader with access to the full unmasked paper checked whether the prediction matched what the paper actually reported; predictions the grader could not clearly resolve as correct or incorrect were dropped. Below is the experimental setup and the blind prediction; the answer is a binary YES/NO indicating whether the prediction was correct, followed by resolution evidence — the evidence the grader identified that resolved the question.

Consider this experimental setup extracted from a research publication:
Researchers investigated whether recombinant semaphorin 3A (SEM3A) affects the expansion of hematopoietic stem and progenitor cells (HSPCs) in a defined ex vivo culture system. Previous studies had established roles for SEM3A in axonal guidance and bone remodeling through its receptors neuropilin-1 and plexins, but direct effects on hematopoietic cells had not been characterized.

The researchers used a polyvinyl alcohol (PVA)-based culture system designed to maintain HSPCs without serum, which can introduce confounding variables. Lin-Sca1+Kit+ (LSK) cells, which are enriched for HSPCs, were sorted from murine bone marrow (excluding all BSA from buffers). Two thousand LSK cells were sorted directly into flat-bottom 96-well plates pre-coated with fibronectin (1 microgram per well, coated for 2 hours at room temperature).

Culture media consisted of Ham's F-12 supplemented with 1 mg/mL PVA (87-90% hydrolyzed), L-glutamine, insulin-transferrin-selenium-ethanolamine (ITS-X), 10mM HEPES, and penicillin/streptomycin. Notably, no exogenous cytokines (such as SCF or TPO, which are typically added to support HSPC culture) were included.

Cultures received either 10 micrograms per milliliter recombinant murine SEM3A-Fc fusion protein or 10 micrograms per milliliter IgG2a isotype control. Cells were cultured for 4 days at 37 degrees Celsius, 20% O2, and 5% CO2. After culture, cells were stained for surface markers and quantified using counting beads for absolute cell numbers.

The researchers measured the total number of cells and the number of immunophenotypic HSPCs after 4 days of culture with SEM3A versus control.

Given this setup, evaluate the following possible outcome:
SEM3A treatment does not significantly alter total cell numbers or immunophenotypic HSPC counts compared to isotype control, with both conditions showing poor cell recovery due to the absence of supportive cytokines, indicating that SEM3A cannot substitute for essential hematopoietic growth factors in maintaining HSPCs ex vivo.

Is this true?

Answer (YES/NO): NO